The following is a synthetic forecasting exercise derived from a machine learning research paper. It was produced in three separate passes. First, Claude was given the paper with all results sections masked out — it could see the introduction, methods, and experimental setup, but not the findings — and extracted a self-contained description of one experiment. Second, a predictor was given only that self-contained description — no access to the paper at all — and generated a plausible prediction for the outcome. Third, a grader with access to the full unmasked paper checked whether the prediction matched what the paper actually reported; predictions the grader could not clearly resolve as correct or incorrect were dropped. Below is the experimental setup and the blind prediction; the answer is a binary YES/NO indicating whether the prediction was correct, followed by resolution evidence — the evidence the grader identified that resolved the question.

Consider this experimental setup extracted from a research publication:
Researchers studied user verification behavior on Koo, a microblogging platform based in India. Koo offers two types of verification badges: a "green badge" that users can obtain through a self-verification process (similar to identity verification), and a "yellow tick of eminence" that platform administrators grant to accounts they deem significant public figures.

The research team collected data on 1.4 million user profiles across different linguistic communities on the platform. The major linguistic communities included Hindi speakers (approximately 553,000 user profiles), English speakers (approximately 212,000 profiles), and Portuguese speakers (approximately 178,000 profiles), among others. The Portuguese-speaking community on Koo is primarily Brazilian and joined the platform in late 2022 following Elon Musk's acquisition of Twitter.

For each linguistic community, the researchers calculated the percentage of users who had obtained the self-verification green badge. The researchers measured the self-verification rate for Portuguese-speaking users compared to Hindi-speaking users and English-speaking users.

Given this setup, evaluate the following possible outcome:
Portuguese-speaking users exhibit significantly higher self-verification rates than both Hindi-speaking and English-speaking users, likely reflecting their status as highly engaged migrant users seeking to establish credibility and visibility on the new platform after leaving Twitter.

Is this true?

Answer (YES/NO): YES